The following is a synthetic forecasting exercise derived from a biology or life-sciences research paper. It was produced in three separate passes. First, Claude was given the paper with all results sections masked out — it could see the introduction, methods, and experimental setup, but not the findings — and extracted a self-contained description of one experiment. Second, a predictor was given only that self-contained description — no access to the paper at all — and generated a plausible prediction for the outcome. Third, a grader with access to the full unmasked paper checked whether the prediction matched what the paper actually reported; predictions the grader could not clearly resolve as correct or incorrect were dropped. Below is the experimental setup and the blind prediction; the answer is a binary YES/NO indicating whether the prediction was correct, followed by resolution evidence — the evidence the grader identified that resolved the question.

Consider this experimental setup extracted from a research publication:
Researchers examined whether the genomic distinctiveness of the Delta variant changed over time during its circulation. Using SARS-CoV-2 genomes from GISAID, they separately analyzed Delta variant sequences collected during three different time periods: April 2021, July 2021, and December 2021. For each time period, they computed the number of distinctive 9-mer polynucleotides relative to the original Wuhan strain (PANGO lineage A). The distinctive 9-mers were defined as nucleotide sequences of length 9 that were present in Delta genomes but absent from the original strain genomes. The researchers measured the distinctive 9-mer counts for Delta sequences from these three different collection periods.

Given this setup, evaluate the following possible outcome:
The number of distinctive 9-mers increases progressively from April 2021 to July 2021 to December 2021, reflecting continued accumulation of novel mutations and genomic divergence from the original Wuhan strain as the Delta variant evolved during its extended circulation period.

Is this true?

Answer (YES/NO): YES